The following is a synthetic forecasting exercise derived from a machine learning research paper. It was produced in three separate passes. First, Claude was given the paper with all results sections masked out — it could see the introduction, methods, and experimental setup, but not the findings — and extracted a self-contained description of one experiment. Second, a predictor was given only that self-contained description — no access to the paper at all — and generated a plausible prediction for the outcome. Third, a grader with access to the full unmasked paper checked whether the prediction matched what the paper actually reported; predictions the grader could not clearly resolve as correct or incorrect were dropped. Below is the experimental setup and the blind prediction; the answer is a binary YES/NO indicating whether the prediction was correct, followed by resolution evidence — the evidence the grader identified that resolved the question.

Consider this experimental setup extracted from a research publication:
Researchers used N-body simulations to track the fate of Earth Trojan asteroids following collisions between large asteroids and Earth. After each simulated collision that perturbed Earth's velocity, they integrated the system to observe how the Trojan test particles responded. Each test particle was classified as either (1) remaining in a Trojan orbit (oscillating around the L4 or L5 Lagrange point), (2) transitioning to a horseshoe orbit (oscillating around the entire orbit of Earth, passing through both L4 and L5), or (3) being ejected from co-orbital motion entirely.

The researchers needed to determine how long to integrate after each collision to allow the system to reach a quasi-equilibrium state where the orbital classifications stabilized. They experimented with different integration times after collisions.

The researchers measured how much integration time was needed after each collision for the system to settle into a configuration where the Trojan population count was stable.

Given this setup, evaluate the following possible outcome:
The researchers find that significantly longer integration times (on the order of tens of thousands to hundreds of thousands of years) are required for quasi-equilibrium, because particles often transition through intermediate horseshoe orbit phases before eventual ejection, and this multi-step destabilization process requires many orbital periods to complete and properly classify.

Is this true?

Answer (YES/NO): NO